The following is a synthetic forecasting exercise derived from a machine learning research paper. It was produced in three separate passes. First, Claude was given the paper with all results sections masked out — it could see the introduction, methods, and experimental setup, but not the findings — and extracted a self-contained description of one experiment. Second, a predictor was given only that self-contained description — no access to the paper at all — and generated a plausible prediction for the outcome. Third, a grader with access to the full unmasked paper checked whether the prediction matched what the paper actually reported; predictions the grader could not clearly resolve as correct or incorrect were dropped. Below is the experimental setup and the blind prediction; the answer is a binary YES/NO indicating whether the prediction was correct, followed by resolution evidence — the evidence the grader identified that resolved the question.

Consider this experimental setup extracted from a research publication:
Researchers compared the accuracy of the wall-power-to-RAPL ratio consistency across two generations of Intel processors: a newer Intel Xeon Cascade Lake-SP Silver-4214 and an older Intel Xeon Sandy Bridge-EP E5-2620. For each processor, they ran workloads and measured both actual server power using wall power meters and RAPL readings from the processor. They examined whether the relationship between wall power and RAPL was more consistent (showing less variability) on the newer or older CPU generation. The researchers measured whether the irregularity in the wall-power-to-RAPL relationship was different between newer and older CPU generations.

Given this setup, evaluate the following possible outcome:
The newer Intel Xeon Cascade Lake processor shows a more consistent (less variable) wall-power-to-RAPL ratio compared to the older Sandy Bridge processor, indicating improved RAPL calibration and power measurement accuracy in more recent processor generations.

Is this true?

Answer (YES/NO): YES